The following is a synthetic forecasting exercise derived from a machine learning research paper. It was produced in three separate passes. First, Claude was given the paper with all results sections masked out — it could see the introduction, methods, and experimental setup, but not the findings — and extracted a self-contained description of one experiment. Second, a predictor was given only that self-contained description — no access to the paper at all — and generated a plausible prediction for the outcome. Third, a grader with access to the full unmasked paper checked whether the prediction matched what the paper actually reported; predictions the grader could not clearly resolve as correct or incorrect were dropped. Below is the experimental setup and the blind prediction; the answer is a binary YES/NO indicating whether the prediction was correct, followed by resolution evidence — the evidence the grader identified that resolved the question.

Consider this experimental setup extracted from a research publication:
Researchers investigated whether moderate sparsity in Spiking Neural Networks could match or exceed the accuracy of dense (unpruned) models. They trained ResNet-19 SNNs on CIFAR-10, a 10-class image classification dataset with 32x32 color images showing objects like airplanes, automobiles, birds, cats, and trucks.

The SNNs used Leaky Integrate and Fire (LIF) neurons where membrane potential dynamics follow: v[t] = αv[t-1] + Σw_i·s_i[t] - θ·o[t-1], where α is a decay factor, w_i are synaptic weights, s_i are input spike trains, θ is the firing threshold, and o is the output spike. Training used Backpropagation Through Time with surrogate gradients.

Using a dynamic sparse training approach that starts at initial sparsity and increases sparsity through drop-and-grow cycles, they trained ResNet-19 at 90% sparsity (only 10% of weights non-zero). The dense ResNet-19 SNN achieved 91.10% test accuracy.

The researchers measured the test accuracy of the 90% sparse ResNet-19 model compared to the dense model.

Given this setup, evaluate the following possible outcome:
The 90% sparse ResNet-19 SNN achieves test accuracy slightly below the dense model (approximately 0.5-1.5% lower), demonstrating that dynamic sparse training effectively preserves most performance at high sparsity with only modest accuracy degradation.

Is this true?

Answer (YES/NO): NO